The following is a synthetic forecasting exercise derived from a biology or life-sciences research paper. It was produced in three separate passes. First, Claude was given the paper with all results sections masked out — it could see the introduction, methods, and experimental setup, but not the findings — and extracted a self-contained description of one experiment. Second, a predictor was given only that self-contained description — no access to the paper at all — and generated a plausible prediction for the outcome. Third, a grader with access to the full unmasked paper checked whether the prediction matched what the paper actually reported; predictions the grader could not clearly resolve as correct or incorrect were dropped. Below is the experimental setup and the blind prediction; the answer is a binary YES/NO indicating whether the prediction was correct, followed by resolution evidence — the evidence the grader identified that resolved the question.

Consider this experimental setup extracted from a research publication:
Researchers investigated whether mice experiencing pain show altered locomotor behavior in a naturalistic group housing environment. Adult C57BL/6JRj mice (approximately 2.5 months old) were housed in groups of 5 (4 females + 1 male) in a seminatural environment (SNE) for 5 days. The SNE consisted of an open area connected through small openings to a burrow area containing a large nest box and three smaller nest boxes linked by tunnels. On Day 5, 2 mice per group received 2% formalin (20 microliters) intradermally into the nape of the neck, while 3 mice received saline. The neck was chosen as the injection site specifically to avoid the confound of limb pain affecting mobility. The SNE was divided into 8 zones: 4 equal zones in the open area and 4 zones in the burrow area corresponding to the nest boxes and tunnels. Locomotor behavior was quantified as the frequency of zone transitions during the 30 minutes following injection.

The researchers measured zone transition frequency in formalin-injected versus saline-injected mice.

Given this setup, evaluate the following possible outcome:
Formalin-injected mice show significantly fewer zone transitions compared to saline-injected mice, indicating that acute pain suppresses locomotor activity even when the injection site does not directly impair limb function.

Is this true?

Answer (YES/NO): NO